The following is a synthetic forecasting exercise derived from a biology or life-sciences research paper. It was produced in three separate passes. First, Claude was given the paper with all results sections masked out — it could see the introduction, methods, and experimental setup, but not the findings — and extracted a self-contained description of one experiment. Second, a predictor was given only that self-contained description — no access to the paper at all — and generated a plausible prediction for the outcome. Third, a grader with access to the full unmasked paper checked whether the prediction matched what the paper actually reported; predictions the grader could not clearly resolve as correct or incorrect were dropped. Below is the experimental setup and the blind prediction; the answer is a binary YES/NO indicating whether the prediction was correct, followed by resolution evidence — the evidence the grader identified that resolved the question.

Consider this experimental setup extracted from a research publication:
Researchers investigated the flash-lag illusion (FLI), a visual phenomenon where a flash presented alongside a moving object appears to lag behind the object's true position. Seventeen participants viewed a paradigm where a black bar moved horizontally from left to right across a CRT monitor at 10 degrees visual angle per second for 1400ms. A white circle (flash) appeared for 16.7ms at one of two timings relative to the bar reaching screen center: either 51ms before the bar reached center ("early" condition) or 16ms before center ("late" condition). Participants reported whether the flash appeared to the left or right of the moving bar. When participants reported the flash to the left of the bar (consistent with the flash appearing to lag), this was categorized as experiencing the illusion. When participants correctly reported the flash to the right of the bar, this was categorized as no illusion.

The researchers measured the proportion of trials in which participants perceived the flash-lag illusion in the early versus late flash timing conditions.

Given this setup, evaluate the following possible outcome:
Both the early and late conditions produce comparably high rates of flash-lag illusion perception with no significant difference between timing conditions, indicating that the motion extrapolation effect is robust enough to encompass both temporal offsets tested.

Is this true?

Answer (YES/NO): NO